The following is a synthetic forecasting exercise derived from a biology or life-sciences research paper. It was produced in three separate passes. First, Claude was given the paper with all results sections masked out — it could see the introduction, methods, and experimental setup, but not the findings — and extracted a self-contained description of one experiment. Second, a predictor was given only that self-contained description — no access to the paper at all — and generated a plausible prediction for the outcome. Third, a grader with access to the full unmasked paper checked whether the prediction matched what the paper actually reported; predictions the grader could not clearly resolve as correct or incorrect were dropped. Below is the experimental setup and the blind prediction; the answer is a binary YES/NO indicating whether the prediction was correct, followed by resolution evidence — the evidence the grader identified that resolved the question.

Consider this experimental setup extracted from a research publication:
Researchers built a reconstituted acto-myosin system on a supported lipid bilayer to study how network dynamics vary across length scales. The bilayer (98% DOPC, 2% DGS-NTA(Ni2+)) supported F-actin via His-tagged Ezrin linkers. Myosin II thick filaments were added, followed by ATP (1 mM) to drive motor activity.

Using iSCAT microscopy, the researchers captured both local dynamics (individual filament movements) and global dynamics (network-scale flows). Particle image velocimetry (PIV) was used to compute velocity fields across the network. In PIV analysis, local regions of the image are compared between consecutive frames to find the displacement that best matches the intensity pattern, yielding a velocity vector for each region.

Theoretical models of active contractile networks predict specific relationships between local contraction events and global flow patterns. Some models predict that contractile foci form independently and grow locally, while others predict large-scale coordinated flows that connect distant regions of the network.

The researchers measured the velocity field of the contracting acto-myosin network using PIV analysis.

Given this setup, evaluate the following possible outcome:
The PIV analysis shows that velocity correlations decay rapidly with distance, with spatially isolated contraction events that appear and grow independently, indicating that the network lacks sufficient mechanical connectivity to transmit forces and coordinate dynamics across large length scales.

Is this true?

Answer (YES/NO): NO